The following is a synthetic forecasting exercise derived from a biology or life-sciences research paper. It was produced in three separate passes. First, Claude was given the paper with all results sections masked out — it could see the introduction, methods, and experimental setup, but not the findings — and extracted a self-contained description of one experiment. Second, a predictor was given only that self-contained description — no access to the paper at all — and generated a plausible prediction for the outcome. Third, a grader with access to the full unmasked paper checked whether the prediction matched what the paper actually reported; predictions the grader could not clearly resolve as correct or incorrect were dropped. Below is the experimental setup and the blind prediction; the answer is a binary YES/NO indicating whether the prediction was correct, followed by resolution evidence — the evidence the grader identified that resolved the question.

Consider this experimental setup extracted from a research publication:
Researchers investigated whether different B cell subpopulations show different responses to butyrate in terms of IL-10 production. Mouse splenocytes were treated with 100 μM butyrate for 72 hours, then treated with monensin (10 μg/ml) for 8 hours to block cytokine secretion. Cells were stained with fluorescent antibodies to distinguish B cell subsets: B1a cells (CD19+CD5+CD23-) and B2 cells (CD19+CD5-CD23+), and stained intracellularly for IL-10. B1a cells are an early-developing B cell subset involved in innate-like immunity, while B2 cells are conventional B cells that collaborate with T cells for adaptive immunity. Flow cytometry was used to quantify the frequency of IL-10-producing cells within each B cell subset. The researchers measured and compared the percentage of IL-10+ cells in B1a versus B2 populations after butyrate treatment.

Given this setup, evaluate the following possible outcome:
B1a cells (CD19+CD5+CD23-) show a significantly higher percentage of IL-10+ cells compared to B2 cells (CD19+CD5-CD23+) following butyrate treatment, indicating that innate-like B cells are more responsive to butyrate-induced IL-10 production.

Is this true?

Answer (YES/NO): YES